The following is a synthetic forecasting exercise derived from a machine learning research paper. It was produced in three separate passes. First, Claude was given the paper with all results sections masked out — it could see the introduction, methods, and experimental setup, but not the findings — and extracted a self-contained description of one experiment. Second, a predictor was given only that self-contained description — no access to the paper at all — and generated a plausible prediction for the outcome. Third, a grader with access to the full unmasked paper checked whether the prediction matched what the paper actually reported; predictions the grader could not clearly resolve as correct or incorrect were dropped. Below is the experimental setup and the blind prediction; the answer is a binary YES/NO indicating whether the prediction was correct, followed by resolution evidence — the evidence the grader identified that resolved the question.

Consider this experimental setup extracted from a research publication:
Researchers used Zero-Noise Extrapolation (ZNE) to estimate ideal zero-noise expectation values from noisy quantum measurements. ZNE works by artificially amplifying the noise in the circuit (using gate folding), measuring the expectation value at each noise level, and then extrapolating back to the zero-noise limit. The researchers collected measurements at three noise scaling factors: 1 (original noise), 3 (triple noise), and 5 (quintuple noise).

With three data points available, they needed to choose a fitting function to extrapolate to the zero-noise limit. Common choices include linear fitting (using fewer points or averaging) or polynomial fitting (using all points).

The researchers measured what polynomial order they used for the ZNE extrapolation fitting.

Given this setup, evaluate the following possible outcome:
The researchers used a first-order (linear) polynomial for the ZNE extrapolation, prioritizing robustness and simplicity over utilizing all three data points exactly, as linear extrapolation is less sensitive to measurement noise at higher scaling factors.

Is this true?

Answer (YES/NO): NO